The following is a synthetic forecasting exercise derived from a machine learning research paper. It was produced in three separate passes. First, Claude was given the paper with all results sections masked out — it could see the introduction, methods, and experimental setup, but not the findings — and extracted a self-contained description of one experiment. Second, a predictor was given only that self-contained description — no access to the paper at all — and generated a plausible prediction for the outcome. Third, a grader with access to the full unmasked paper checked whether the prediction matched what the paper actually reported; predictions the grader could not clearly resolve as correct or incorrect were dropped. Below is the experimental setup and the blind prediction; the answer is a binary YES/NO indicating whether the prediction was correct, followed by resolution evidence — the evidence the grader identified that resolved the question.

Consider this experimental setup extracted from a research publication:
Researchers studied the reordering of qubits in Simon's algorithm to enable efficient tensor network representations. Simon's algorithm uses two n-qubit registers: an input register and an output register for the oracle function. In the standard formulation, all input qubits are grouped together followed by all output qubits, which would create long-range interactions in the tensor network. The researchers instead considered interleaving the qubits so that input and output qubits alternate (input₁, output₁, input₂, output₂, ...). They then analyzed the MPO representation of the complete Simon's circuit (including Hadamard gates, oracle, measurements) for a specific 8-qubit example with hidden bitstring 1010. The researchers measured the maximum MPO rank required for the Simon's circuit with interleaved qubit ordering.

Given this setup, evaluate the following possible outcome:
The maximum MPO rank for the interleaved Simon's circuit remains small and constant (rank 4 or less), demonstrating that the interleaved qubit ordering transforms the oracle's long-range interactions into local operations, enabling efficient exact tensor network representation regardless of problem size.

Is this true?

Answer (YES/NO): YES